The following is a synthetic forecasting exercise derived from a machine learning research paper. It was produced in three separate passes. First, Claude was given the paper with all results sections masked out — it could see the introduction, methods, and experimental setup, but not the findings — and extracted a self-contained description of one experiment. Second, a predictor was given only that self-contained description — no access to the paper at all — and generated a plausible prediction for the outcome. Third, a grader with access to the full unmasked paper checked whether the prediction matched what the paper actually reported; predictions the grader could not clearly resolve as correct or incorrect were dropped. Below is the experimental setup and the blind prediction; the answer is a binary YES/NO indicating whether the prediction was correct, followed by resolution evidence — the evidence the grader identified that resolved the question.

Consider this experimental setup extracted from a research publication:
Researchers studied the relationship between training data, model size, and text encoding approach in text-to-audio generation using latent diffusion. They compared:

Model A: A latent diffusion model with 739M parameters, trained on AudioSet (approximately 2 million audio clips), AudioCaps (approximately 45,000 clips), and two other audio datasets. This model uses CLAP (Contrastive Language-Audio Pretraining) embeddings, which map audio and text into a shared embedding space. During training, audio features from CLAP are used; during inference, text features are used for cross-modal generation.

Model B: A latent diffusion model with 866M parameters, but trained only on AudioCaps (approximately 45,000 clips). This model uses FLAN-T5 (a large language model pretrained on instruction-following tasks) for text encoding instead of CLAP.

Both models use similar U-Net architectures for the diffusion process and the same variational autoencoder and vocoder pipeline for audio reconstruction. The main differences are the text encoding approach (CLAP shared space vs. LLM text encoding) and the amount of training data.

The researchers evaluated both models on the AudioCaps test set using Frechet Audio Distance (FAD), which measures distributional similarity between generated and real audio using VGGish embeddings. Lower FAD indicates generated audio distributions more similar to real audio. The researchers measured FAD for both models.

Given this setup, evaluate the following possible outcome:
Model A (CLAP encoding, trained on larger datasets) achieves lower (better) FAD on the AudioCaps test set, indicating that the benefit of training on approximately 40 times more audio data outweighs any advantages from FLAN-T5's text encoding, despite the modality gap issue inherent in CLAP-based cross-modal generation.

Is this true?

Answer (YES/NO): NO